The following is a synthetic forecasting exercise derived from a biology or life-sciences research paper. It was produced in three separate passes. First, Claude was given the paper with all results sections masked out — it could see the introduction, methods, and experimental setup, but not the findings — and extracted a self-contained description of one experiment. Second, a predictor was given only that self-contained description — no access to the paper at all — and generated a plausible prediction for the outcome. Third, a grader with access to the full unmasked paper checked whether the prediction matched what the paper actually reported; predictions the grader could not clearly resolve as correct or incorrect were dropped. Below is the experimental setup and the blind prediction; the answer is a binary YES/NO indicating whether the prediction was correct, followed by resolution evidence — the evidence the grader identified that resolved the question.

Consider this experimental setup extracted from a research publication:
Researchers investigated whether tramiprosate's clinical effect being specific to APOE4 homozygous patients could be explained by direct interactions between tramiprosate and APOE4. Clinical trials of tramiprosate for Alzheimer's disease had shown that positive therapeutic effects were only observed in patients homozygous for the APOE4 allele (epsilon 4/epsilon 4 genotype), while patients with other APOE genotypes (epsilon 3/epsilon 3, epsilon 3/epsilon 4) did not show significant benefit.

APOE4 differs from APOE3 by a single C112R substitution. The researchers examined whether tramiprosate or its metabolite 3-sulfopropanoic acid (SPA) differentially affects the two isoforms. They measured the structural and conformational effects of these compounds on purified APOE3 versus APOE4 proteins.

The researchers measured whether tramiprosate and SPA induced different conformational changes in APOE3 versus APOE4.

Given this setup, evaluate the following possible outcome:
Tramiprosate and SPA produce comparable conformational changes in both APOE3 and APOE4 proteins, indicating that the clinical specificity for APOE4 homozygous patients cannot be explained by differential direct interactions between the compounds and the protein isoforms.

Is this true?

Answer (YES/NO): NO